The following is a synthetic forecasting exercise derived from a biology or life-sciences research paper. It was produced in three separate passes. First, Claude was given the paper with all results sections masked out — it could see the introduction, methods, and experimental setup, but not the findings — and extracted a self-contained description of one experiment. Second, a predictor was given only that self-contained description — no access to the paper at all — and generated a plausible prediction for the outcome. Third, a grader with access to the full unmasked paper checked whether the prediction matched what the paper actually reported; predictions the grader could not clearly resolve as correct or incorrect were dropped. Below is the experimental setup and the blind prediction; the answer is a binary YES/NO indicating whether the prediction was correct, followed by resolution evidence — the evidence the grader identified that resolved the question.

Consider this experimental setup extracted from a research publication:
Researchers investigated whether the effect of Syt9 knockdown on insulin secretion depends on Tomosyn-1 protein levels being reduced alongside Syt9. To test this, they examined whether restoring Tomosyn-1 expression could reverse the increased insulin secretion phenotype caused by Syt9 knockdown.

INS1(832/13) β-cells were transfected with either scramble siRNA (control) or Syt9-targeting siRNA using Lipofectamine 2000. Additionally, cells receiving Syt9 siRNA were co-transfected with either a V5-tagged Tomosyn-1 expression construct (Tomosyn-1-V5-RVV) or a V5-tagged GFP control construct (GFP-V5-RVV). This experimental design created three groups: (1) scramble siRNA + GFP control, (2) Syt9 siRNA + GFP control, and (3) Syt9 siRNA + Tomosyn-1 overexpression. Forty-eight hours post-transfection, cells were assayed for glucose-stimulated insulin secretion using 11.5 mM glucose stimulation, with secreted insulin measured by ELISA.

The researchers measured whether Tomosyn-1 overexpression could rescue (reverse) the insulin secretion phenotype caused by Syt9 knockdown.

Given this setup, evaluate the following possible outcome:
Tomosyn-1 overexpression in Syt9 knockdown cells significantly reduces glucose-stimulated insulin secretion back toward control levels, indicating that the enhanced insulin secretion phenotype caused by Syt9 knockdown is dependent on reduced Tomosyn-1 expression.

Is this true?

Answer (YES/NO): YES